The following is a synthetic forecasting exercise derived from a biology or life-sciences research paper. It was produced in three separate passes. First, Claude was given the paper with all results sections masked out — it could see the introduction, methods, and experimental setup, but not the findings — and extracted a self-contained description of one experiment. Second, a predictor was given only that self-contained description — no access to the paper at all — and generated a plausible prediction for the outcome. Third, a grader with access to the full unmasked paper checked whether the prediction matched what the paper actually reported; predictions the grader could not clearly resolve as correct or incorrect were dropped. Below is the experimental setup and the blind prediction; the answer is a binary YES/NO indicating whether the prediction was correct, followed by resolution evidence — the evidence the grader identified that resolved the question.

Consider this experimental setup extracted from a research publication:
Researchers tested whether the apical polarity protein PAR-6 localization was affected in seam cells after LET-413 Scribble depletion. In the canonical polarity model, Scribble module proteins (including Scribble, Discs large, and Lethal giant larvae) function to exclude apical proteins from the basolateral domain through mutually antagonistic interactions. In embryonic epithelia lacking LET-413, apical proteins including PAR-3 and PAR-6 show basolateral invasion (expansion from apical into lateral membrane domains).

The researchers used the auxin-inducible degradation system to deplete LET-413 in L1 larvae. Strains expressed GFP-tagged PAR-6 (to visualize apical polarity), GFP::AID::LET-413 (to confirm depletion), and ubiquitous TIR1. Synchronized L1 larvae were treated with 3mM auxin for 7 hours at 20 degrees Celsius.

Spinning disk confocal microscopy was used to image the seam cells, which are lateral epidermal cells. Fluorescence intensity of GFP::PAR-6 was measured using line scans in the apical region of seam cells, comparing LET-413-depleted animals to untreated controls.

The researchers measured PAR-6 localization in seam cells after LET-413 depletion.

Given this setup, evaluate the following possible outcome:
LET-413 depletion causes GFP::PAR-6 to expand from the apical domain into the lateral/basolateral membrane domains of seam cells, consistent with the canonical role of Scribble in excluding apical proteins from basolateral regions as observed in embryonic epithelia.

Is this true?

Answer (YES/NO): NO